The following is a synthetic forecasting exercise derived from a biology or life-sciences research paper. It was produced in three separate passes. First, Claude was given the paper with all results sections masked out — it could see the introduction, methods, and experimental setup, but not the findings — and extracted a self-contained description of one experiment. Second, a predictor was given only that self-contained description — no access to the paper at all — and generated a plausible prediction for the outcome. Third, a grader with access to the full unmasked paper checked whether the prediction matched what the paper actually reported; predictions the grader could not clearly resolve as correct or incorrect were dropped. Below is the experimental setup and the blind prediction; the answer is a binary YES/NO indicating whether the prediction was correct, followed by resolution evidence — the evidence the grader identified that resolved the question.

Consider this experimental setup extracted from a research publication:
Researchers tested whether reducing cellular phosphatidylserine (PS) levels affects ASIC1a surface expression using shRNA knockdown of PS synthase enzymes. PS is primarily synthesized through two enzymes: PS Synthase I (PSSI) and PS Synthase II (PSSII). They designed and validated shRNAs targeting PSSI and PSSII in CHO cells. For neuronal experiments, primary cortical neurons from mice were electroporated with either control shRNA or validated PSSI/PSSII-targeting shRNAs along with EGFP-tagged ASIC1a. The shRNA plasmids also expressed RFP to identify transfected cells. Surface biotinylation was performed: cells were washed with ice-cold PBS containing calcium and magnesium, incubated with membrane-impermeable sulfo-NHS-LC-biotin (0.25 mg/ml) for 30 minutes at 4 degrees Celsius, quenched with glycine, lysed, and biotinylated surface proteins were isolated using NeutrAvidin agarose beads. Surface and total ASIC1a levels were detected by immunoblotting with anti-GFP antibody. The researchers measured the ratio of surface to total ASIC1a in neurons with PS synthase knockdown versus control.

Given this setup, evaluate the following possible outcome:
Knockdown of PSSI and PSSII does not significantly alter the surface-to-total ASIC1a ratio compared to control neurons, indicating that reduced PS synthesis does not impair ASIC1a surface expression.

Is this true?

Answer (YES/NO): NO